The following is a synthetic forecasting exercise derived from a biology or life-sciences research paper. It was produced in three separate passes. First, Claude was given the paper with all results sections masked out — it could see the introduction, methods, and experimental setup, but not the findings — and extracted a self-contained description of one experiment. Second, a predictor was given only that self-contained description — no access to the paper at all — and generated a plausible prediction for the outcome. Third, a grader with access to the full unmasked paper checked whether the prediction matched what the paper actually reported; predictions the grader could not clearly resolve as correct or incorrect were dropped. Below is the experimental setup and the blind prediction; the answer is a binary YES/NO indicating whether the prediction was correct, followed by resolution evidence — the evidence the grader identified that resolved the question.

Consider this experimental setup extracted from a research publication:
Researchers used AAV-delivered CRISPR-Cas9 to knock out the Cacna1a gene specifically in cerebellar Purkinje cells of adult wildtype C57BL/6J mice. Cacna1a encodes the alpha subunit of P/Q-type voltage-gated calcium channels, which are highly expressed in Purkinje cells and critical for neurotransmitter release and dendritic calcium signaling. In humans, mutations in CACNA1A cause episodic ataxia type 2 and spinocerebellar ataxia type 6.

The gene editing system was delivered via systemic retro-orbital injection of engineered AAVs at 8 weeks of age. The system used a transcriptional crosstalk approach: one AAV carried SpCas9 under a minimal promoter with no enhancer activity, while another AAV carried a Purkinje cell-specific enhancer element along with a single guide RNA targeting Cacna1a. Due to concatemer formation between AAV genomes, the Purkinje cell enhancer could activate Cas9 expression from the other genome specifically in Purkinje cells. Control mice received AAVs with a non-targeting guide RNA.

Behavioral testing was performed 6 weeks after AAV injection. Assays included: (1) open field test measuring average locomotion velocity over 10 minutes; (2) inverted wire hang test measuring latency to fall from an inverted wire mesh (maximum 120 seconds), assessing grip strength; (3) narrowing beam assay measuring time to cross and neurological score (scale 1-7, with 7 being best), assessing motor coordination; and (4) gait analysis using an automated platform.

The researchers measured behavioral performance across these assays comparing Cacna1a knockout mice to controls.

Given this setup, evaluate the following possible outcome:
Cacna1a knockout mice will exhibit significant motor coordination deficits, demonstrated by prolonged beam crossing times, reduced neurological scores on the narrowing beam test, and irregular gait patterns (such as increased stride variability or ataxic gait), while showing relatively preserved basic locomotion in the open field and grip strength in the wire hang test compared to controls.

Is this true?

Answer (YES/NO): NO